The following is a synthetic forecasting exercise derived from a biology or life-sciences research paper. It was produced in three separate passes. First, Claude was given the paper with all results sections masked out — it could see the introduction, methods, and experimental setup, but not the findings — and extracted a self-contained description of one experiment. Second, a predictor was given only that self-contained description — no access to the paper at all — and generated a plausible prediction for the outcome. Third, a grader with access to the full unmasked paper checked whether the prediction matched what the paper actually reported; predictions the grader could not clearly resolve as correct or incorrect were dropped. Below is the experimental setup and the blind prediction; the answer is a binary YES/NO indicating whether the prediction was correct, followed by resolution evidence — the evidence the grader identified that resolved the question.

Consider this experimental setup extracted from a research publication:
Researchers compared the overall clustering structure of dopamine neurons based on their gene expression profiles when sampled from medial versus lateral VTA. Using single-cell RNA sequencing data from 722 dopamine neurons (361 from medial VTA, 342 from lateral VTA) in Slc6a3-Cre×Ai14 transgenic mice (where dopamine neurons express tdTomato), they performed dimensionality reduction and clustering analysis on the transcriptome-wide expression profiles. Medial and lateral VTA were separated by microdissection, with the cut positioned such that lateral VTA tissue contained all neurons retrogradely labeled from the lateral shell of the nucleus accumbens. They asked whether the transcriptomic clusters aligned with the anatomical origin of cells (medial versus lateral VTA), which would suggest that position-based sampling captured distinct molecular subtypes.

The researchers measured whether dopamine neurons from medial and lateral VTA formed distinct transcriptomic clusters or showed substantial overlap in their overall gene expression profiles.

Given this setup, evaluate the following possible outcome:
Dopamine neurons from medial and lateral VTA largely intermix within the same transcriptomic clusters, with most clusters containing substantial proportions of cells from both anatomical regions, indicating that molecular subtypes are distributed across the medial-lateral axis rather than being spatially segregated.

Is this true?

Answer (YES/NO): YES